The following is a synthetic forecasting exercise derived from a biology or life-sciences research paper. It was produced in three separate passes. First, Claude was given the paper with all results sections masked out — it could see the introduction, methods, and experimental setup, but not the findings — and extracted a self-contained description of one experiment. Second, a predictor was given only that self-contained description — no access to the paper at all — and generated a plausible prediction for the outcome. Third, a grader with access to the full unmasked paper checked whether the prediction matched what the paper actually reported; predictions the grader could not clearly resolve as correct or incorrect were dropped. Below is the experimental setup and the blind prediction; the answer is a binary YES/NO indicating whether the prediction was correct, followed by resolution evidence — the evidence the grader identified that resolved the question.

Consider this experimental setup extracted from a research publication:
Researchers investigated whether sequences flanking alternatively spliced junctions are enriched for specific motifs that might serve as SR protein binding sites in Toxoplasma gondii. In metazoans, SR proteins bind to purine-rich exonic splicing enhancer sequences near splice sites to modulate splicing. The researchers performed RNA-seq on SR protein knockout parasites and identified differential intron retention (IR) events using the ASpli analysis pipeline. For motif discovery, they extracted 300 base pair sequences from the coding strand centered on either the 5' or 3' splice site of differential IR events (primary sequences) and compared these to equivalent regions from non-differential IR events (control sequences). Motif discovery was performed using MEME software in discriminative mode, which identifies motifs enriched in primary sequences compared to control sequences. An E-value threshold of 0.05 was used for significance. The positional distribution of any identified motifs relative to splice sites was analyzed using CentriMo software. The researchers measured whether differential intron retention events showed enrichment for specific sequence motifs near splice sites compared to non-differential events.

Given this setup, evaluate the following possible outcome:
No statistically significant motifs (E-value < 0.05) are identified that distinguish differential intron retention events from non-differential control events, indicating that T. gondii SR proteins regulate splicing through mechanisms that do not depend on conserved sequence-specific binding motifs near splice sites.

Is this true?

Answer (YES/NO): NO